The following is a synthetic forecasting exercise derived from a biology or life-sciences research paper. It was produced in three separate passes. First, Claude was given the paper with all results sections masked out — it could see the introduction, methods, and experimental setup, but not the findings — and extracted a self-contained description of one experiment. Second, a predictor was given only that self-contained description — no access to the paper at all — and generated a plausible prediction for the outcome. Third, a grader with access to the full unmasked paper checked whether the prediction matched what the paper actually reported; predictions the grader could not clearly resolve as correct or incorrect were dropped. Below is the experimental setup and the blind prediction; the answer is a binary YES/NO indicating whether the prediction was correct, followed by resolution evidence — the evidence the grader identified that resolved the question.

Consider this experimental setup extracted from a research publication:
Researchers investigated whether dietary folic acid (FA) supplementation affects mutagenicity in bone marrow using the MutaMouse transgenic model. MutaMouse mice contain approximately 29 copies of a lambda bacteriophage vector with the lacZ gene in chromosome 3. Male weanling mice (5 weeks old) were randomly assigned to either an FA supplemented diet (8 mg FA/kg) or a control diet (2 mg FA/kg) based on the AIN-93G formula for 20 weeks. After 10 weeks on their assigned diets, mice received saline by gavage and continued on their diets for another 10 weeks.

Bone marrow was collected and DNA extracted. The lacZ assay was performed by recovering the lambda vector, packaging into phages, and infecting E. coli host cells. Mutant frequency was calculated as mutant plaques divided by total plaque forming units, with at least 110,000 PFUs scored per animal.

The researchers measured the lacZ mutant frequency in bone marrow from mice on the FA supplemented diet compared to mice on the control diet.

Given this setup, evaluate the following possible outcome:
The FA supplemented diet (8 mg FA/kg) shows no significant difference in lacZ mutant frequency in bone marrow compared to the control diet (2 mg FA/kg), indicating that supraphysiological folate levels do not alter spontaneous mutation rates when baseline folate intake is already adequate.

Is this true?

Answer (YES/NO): YES